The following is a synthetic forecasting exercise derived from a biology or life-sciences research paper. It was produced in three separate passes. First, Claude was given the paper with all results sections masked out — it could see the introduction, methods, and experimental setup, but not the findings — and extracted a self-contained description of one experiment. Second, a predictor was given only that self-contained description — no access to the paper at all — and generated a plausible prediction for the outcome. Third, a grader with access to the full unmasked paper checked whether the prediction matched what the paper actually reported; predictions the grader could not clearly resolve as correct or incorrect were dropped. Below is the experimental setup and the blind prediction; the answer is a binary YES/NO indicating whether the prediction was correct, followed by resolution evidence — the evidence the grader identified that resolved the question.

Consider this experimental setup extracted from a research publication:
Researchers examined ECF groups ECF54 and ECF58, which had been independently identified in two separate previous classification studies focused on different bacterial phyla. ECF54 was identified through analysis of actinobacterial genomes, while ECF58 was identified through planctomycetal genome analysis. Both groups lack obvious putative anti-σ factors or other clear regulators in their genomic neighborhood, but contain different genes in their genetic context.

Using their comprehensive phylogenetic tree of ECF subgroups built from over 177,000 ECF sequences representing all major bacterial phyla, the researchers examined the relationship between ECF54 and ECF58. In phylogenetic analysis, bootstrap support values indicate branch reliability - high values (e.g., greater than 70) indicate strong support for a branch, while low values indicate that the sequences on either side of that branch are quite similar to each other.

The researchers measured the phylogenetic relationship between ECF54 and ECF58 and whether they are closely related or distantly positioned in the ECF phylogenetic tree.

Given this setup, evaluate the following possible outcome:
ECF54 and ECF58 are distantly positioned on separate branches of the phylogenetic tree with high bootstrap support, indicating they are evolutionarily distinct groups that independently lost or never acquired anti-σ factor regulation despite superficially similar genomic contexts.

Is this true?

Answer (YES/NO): NO